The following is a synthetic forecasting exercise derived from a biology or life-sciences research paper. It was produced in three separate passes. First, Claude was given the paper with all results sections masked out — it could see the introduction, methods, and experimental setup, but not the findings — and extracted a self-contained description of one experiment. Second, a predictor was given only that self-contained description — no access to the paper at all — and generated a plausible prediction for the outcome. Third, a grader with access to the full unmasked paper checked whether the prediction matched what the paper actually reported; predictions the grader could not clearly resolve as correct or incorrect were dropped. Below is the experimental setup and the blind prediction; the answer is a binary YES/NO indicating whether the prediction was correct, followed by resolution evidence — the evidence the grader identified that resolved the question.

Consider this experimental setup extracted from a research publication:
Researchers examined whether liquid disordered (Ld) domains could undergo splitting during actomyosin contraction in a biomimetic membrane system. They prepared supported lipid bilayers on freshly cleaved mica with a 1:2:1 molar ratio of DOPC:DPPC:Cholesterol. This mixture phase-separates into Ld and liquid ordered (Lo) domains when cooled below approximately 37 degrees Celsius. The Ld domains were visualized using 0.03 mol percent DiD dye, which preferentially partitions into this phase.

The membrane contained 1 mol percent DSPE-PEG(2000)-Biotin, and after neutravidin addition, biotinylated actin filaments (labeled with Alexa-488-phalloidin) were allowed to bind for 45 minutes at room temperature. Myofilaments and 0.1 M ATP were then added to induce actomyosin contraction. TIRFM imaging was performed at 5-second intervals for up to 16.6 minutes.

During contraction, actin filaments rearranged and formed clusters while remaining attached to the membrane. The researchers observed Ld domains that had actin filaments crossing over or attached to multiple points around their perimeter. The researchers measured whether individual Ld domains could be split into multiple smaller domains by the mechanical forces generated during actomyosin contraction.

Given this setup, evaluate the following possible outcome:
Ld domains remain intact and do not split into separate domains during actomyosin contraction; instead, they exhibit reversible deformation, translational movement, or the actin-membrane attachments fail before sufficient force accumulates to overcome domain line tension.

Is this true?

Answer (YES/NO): NO